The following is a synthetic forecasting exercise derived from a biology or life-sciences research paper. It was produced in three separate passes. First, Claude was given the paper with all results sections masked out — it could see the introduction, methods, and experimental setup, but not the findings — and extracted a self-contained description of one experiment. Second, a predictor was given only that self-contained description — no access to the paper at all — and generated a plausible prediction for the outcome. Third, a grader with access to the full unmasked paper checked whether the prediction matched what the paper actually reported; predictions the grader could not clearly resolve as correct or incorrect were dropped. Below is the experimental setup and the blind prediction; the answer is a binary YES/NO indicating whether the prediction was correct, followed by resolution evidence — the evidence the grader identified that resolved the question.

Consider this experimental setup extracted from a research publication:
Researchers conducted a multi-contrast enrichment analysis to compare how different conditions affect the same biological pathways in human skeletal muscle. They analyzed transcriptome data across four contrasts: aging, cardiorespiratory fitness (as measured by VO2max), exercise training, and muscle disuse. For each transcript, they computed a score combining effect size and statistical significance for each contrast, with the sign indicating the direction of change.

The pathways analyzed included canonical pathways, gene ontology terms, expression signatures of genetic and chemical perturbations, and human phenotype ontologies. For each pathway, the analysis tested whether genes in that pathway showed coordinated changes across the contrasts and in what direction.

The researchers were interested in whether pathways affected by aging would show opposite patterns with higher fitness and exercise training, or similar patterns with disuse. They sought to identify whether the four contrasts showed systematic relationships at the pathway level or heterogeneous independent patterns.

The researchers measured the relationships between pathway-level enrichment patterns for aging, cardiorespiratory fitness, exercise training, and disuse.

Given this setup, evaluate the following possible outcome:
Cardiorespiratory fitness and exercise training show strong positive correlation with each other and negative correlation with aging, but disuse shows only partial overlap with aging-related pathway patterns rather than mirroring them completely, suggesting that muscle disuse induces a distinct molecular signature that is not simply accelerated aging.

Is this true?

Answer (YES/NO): NO